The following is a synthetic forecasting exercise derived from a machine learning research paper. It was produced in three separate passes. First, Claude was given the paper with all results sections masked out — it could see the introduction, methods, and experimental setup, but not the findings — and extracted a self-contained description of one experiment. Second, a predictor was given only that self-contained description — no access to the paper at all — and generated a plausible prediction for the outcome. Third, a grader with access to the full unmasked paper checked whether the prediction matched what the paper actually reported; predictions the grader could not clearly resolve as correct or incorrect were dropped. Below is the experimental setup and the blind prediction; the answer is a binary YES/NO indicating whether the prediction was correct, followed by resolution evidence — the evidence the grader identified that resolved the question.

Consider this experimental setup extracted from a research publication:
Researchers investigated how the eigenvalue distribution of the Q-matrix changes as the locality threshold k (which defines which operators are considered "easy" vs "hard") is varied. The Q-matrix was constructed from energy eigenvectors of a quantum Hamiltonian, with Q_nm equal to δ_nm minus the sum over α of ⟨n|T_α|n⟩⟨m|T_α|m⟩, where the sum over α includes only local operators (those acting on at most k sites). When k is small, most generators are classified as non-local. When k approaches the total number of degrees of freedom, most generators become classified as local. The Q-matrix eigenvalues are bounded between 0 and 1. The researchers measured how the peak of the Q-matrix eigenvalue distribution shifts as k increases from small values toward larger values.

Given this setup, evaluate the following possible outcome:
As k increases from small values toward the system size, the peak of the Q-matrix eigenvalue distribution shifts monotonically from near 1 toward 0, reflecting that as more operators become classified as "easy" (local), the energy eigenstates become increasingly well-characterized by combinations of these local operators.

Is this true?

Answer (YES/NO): YES